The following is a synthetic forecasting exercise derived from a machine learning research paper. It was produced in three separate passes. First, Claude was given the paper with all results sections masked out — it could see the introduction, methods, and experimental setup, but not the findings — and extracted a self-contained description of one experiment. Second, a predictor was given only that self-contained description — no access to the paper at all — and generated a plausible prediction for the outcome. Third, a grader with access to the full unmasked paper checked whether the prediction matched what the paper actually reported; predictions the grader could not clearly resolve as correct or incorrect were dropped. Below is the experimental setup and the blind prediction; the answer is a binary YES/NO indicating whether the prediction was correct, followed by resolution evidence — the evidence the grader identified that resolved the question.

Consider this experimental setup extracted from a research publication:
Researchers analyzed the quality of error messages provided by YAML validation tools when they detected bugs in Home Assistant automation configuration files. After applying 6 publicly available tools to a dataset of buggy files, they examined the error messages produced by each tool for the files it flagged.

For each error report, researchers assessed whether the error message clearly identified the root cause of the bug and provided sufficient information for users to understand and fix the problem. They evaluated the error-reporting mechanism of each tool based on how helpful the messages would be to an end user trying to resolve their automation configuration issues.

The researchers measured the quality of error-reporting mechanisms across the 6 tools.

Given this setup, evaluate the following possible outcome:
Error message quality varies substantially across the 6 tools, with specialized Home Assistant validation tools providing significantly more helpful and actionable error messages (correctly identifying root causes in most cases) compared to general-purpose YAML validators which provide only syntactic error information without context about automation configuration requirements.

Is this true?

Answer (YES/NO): NO